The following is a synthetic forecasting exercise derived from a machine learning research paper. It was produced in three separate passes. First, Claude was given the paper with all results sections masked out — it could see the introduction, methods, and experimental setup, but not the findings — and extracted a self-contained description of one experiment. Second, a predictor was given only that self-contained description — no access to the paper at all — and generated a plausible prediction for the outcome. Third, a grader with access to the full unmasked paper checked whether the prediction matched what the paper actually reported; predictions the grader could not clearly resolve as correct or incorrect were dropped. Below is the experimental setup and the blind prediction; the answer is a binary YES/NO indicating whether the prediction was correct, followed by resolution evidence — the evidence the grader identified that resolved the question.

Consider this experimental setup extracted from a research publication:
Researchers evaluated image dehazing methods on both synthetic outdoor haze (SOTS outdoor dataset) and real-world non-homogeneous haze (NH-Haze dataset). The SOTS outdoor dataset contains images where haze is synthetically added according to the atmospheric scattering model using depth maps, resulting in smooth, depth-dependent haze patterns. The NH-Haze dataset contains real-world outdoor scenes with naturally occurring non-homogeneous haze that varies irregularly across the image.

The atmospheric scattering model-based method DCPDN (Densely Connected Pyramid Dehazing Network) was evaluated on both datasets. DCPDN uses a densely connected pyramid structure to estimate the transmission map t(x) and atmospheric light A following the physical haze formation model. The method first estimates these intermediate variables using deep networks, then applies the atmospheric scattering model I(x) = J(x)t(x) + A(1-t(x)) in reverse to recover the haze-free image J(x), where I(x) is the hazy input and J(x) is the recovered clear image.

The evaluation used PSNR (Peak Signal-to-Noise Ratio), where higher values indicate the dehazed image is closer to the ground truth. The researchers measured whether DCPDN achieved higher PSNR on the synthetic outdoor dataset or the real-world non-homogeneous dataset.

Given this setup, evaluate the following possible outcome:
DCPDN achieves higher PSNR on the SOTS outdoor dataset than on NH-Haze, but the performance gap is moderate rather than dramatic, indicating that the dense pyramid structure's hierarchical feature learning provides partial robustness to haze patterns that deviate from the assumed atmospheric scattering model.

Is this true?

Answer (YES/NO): NO